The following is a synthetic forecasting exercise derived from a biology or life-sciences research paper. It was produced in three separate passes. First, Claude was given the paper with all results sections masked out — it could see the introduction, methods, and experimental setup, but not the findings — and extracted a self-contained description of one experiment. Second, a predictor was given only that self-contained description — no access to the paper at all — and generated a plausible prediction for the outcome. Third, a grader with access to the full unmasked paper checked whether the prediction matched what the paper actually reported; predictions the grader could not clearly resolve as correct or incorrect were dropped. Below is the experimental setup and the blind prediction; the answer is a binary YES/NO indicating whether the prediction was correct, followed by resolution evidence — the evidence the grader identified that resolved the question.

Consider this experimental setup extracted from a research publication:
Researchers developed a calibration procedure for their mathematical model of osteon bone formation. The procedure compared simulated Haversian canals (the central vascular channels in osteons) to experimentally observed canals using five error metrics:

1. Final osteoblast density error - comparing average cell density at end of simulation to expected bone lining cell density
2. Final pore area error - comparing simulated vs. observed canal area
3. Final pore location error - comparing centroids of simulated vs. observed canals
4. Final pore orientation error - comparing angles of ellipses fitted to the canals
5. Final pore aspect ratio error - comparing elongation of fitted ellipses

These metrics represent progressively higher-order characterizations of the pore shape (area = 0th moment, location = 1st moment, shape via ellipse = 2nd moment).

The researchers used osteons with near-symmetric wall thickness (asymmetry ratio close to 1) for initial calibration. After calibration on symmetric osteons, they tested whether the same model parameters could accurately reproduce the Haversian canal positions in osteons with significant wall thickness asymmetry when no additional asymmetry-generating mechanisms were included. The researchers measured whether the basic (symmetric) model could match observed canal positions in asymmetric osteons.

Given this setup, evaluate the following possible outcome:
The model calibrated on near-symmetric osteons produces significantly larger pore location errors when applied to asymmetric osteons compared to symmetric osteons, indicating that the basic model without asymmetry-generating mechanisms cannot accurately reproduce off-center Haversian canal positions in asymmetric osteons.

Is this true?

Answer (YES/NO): YES